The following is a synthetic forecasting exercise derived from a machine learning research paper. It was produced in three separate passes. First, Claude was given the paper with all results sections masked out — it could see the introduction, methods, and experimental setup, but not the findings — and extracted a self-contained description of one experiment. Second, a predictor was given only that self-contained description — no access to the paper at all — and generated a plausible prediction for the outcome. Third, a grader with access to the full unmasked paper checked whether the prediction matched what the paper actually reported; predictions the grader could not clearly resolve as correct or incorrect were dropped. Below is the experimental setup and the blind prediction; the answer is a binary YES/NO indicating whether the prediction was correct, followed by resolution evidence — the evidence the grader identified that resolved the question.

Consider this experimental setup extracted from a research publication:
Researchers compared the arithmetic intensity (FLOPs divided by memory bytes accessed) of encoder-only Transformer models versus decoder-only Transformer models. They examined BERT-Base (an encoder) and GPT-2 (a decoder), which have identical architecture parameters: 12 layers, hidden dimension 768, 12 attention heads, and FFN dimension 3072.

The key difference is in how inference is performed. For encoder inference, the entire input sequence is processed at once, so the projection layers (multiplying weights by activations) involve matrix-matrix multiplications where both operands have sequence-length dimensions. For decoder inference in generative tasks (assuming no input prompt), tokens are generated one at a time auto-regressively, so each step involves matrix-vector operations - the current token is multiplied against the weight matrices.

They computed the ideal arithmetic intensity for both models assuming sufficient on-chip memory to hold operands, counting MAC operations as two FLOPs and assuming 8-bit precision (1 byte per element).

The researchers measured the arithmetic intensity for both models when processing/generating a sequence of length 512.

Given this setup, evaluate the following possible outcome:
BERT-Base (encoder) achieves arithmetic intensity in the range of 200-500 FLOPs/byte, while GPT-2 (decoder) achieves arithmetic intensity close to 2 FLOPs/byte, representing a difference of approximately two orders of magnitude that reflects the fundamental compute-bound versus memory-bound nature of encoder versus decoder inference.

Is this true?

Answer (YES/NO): YES